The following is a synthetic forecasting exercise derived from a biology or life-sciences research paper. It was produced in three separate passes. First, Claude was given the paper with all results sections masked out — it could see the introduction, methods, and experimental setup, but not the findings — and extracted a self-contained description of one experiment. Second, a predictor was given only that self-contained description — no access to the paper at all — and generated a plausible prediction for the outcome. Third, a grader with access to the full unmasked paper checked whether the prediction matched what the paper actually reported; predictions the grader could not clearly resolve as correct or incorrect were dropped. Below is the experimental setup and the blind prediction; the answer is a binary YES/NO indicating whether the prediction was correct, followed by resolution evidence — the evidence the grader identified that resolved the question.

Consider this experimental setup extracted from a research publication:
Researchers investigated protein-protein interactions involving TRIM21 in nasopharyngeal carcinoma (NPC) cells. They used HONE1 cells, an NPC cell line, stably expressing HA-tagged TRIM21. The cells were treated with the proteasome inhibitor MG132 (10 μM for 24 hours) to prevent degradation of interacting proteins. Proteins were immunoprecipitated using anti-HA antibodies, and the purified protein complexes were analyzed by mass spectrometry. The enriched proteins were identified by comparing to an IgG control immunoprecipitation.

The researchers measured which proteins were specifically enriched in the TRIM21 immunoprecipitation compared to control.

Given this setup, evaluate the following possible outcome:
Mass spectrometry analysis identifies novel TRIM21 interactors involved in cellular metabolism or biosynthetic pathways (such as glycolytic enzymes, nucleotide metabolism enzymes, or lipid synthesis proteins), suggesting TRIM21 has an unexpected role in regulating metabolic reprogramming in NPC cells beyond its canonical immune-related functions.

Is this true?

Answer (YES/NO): NO